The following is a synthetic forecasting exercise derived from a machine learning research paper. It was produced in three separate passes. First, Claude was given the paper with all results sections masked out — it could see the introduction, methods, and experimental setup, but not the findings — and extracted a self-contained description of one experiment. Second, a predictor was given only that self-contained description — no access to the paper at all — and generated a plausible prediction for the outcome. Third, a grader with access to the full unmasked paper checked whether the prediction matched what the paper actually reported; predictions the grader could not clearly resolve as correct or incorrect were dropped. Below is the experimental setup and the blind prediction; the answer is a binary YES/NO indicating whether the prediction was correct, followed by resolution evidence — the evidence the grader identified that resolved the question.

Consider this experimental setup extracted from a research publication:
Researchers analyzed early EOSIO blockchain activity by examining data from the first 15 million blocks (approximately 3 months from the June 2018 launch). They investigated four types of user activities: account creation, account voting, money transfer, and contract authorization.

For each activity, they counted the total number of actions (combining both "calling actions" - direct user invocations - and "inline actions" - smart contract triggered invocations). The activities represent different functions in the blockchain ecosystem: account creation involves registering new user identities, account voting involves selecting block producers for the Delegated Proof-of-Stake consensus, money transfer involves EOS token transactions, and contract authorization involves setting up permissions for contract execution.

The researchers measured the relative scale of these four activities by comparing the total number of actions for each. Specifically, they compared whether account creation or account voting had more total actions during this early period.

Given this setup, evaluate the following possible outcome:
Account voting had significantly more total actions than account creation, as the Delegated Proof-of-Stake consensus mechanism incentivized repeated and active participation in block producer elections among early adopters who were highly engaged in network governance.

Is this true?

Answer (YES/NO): NO